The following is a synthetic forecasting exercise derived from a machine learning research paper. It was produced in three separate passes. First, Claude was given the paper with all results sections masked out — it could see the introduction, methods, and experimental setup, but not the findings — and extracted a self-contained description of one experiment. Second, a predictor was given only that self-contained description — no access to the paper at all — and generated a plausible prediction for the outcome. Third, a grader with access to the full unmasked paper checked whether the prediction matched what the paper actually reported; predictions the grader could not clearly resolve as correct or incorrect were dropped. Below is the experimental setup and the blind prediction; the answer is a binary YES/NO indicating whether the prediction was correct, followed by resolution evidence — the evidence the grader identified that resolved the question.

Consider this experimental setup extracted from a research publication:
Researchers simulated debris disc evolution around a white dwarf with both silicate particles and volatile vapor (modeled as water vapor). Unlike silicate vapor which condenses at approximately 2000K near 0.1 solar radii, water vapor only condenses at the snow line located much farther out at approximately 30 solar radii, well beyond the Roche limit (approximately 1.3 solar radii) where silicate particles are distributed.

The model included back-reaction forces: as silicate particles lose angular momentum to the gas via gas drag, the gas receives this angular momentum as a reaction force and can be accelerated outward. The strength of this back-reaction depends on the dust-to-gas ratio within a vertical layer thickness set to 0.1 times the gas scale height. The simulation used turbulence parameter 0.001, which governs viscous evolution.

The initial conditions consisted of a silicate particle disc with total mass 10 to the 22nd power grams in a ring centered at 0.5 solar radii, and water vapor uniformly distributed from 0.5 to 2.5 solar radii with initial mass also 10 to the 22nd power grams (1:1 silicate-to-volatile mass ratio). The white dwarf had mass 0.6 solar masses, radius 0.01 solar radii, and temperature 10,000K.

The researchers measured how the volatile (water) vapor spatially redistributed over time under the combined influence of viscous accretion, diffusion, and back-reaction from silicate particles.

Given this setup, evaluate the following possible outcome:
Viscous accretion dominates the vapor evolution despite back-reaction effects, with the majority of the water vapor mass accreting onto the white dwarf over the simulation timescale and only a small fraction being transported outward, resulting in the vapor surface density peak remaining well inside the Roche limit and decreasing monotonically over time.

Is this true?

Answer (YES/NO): NO